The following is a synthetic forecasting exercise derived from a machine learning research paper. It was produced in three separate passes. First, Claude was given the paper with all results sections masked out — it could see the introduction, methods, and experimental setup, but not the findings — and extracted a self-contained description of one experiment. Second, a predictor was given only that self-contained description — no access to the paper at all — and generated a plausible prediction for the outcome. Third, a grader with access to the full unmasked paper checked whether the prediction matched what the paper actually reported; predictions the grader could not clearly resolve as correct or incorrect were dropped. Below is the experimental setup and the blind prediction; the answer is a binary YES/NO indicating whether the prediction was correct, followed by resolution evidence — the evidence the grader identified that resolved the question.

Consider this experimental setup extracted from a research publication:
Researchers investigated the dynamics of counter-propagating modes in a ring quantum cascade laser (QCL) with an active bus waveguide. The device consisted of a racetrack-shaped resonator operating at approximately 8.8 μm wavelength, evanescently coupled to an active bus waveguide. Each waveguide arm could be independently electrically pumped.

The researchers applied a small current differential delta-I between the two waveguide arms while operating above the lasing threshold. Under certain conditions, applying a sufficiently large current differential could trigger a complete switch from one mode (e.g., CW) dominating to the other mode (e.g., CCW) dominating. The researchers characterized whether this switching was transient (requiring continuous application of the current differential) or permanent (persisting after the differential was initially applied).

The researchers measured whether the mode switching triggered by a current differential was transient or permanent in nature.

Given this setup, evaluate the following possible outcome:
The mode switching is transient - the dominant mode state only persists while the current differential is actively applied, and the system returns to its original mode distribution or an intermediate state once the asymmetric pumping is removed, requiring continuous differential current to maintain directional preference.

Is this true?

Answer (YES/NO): NO